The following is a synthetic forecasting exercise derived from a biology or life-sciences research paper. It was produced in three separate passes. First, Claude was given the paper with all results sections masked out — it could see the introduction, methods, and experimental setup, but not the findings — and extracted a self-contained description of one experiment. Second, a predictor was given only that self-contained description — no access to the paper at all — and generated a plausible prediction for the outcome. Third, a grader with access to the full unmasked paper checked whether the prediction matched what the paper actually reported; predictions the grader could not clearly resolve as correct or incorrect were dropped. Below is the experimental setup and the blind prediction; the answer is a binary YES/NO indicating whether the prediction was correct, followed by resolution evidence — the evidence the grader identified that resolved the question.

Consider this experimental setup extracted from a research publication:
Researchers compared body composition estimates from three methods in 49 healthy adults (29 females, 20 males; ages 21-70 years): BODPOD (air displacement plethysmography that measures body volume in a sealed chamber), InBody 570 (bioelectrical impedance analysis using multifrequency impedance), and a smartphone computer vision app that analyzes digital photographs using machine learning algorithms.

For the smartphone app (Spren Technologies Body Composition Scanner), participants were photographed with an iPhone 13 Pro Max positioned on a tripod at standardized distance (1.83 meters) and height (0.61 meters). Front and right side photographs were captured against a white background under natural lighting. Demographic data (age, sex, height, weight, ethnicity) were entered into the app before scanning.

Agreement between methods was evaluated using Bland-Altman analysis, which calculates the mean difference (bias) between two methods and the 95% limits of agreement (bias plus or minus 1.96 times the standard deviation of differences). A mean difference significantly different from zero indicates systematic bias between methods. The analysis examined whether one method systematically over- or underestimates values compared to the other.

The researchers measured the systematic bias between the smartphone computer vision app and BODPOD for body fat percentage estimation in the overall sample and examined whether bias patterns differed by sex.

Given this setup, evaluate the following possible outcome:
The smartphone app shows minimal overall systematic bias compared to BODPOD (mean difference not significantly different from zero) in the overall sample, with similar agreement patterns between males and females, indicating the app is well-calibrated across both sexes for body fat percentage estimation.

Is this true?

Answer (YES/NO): NO